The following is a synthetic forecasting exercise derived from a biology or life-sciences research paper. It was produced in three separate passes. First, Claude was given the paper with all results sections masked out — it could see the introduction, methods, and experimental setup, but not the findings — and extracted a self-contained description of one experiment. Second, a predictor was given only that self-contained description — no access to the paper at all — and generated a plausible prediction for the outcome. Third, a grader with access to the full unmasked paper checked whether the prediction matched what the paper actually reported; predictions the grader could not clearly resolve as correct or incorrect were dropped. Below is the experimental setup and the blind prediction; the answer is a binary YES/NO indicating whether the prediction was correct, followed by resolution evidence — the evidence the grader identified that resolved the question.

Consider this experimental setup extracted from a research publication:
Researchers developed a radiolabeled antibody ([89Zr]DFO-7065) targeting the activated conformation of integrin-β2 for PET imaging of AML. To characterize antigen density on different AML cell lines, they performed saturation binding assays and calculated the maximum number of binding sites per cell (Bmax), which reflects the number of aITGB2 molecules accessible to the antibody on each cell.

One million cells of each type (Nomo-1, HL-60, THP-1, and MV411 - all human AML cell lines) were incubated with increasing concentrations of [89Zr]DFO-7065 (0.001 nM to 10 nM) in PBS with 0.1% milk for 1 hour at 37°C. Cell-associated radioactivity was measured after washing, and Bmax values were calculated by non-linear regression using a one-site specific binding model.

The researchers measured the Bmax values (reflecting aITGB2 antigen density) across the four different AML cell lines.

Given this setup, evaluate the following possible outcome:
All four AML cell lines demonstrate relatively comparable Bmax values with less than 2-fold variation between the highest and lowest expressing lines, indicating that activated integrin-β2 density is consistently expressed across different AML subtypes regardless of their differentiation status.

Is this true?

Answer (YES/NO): NO